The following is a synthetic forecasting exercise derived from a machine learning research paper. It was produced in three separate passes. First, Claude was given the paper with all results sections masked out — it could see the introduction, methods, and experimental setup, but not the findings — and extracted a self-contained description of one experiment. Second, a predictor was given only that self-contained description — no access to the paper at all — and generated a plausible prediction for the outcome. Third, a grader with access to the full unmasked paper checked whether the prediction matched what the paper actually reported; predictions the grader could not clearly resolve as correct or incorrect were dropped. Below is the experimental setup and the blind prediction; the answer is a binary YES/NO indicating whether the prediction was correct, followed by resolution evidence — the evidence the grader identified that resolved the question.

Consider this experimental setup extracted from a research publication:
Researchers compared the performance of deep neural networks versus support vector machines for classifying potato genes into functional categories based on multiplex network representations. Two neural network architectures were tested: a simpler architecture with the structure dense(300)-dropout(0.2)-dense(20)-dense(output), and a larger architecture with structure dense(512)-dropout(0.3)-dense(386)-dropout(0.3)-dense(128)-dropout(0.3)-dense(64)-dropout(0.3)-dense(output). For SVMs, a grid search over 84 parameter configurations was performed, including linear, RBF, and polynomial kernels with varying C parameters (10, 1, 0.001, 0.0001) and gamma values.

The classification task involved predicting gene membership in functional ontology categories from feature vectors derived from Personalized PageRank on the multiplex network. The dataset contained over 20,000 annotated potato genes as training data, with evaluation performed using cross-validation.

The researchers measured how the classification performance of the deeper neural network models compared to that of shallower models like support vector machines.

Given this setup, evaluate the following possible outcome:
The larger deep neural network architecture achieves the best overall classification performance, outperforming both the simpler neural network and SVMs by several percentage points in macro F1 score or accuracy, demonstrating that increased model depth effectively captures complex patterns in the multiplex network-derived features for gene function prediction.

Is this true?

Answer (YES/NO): NO